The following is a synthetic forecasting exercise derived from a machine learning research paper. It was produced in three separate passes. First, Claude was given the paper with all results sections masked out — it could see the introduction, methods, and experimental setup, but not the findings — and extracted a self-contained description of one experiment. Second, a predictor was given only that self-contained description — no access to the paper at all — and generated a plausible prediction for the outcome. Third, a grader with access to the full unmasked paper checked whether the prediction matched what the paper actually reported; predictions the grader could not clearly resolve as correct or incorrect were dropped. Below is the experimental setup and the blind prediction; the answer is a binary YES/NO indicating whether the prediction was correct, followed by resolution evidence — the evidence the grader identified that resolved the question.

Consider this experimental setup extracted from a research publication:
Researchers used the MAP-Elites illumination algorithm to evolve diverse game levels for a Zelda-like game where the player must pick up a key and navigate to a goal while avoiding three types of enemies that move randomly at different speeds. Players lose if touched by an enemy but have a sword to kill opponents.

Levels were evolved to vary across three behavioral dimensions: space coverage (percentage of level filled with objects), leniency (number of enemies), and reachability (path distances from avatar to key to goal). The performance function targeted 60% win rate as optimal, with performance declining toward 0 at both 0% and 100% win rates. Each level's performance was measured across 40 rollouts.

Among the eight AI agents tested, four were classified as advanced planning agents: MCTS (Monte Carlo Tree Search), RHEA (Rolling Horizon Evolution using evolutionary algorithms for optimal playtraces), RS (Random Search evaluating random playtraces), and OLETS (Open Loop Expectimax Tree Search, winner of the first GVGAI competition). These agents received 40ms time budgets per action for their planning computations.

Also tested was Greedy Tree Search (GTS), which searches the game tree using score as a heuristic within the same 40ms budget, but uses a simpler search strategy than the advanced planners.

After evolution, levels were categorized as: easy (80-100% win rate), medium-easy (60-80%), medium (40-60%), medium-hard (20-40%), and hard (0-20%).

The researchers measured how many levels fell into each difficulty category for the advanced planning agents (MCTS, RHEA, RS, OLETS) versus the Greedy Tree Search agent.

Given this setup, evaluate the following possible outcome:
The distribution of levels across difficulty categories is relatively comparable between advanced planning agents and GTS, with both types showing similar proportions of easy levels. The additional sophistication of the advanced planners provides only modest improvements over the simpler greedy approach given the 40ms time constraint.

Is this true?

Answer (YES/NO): NO